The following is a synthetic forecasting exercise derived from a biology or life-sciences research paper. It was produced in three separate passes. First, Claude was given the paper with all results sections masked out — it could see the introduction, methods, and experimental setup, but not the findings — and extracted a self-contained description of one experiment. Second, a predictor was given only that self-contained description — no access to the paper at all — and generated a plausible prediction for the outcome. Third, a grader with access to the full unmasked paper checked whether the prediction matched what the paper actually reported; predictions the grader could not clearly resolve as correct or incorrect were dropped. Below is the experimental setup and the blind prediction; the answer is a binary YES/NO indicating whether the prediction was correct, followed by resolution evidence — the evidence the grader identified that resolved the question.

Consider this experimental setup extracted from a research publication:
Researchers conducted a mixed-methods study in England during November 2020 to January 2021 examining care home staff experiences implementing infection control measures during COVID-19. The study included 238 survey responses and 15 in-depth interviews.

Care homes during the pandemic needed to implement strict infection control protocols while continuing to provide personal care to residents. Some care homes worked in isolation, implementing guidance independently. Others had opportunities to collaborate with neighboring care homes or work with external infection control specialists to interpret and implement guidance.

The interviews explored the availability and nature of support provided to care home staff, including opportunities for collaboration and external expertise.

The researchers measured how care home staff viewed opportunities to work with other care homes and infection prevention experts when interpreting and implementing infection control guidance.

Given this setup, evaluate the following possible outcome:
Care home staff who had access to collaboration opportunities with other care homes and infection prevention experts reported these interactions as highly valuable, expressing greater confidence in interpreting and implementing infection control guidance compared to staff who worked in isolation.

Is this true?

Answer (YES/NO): NO